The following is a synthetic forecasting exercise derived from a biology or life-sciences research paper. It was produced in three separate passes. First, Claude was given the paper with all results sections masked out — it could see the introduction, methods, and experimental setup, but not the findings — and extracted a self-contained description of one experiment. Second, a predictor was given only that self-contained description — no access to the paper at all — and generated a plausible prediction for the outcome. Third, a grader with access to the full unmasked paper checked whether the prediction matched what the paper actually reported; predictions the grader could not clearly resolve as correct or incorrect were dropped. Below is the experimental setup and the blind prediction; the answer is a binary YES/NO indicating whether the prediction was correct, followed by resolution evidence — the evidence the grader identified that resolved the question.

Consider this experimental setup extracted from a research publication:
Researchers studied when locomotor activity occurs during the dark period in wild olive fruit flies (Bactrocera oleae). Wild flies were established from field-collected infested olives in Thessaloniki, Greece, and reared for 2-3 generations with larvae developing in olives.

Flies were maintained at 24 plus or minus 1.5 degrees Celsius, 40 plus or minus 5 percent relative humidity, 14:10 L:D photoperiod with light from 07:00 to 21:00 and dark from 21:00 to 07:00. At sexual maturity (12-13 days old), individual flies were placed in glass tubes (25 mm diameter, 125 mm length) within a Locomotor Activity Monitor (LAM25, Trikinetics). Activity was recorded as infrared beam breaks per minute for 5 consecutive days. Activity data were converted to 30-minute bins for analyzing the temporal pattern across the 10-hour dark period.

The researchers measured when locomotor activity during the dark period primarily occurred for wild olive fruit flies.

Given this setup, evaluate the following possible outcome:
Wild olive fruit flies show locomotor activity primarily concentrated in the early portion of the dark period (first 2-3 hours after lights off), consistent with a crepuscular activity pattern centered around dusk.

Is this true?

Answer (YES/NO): YES